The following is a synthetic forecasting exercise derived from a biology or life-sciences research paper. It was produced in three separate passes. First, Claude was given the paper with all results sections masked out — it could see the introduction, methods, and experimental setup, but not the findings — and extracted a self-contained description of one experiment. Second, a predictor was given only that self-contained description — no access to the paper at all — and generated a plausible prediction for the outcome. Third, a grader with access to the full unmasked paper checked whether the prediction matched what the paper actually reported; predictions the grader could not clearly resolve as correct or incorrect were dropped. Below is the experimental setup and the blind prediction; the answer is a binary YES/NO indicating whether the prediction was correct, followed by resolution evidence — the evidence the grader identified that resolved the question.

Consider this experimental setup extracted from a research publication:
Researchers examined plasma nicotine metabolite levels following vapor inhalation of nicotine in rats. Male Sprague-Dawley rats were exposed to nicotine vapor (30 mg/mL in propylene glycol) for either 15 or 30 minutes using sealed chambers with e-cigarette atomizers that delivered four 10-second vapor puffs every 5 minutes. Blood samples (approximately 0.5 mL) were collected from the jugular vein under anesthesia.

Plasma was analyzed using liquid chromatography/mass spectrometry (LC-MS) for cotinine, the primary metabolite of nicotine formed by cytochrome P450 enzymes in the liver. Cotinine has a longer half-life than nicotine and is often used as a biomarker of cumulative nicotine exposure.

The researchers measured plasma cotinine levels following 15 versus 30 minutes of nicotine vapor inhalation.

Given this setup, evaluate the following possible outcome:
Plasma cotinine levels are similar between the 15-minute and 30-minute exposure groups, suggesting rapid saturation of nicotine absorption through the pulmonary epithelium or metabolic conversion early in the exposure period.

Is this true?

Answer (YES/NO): NO